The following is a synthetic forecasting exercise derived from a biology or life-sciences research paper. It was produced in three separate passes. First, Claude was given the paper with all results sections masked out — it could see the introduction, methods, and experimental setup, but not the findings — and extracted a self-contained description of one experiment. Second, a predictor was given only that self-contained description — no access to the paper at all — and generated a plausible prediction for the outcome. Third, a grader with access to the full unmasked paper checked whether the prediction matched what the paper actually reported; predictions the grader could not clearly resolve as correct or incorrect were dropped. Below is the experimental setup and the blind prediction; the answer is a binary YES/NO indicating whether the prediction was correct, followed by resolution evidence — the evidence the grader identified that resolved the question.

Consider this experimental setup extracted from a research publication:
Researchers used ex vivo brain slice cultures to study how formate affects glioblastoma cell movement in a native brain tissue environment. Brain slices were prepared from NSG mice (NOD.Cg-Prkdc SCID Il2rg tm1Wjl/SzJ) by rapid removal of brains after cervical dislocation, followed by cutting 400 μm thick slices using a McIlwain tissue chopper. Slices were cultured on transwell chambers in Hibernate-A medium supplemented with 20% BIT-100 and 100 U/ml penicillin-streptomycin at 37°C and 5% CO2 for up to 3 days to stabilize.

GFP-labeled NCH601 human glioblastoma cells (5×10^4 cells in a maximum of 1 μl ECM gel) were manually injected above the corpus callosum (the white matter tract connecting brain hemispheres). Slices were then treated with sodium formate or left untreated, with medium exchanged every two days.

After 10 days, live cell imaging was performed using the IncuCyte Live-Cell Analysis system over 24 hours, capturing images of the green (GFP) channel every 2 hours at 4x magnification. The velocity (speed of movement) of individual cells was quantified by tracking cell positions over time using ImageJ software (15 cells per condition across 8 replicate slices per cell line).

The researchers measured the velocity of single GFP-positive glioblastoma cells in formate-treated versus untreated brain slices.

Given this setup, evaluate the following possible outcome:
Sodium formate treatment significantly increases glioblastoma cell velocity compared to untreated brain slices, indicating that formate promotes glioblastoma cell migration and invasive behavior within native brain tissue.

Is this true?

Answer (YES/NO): YES